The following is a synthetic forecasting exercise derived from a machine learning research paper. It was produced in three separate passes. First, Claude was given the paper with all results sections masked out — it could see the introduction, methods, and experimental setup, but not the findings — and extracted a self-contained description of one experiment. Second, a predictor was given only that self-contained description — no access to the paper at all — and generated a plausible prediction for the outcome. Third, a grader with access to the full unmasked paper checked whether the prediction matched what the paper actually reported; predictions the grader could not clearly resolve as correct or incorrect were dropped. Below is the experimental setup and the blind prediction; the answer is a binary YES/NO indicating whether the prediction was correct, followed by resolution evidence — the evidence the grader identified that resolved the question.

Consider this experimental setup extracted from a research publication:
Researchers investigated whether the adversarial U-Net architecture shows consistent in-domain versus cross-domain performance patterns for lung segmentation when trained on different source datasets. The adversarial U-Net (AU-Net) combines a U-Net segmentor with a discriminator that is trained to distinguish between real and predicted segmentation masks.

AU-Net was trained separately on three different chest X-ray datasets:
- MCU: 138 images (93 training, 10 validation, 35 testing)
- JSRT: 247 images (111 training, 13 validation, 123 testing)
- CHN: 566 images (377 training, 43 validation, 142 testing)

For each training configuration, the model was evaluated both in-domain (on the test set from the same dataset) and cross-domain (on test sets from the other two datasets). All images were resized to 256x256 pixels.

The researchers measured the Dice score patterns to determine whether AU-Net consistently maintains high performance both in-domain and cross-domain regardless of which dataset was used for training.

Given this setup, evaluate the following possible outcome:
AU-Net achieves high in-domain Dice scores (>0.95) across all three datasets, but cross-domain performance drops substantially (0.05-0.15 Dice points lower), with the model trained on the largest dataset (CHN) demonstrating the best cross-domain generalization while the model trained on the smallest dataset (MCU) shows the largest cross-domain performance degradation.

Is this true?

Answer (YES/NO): NO